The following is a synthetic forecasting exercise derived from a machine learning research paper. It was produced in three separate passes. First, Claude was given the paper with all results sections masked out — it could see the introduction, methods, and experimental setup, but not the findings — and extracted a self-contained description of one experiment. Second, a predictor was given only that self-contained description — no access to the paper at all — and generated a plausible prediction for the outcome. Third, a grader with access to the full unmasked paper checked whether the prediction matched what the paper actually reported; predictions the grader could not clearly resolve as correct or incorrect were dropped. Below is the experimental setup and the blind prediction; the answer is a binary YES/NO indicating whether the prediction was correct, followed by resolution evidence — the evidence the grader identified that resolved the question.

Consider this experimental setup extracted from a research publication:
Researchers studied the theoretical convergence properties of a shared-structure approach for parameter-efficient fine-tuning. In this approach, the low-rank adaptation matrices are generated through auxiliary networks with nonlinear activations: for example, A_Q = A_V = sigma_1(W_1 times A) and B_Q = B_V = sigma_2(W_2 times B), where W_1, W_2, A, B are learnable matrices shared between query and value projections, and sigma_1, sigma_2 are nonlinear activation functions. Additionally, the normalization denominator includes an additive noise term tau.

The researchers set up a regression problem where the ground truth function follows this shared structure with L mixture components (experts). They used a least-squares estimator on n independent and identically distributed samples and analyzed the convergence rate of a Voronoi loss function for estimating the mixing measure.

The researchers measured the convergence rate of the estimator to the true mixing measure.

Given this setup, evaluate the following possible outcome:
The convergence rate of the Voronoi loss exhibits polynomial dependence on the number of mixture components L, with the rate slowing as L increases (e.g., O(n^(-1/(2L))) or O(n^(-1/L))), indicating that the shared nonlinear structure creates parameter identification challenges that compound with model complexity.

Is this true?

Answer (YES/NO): NO